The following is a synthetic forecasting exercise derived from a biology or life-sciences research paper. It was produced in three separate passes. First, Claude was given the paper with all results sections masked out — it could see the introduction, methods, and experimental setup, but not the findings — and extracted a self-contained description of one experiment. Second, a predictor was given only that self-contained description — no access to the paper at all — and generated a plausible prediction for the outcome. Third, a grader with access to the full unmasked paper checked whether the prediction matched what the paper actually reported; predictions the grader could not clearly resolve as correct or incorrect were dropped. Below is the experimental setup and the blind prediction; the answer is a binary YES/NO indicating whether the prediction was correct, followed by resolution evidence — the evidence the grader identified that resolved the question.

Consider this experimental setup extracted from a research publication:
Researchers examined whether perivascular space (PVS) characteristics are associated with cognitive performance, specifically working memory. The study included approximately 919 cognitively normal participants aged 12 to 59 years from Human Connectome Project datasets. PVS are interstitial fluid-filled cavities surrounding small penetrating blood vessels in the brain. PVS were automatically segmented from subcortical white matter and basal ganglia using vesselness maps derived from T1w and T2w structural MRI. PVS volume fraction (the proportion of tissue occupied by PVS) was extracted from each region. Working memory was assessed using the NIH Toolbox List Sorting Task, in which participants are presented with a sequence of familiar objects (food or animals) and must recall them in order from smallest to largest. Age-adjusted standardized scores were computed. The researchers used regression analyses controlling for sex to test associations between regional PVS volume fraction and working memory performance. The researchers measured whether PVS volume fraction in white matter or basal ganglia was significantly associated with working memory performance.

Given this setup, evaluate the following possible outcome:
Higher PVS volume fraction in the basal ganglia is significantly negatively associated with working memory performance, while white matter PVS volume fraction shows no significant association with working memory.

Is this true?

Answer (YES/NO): NO